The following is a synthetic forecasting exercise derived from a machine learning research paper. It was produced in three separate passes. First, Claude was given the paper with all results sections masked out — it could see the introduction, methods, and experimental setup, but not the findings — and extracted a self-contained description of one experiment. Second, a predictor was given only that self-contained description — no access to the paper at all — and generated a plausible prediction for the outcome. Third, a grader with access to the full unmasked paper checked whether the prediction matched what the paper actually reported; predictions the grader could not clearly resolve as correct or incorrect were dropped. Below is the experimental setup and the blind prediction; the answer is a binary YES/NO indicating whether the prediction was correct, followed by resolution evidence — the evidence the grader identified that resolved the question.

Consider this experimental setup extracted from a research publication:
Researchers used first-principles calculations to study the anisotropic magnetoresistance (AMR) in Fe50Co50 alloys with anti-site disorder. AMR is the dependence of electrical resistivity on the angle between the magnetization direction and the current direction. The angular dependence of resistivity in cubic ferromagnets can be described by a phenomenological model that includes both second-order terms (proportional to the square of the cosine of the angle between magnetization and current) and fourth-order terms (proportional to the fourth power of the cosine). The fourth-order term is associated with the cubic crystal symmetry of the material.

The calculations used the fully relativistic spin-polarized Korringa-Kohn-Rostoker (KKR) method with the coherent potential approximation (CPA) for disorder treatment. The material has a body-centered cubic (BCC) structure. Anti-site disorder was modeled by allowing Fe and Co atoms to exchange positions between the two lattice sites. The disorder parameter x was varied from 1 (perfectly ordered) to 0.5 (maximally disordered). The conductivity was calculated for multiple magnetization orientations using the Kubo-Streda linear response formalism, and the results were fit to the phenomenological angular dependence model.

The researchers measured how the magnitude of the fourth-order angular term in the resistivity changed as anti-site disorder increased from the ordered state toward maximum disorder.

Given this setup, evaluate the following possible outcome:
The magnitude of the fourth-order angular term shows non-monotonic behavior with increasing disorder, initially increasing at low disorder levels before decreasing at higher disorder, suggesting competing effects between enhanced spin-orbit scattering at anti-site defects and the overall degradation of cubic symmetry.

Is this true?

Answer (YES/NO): NO